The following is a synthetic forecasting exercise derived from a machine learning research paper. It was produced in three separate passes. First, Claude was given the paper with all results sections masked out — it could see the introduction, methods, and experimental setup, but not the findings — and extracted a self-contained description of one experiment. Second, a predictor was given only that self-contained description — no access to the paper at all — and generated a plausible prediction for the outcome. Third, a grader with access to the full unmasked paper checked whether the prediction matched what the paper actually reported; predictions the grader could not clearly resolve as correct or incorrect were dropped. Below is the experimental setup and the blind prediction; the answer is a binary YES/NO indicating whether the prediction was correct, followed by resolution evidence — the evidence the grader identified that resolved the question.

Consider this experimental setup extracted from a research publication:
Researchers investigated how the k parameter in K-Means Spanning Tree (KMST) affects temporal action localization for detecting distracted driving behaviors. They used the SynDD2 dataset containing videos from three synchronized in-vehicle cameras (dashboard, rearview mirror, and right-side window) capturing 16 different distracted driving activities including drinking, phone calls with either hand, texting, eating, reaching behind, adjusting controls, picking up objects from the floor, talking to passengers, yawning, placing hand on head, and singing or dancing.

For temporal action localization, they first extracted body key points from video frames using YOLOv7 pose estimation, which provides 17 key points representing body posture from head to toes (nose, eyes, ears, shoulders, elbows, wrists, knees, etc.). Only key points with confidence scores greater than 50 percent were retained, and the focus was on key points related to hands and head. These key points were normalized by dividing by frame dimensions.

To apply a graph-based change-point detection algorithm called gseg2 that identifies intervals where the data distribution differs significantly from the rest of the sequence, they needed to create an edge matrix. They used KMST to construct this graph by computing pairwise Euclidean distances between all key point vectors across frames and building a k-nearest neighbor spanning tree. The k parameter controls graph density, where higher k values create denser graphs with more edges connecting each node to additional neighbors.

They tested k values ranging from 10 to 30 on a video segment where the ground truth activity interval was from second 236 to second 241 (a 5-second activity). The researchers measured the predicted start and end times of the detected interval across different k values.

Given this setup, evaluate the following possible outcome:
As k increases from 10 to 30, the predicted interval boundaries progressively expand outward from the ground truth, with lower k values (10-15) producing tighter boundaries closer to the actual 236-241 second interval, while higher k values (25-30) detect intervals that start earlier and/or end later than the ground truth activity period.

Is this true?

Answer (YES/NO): NO